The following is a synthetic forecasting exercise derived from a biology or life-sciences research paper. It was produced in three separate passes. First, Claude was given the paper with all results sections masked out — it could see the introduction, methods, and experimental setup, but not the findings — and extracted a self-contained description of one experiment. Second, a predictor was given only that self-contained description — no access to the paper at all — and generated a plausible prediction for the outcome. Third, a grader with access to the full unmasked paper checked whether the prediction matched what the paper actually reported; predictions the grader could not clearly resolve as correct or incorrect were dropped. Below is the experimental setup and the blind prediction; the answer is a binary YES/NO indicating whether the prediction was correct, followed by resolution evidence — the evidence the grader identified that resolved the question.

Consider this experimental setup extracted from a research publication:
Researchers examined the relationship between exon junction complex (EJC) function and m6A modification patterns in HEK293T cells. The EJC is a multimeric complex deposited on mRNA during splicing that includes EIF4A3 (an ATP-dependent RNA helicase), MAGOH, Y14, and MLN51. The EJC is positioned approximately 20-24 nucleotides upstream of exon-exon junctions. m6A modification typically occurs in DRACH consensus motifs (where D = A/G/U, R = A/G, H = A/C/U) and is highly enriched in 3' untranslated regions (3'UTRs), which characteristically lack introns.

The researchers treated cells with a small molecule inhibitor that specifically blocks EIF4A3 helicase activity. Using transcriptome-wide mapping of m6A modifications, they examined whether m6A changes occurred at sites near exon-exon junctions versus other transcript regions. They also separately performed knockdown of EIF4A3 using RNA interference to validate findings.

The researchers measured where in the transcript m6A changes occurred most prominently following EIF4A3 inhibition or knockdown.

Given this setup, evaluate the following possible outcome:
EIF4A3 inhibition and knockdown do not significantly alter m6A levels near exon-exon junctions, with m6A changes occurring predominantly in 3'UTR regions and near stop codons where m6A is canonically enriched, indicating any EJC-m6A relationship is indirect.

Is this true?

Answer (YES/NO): NO